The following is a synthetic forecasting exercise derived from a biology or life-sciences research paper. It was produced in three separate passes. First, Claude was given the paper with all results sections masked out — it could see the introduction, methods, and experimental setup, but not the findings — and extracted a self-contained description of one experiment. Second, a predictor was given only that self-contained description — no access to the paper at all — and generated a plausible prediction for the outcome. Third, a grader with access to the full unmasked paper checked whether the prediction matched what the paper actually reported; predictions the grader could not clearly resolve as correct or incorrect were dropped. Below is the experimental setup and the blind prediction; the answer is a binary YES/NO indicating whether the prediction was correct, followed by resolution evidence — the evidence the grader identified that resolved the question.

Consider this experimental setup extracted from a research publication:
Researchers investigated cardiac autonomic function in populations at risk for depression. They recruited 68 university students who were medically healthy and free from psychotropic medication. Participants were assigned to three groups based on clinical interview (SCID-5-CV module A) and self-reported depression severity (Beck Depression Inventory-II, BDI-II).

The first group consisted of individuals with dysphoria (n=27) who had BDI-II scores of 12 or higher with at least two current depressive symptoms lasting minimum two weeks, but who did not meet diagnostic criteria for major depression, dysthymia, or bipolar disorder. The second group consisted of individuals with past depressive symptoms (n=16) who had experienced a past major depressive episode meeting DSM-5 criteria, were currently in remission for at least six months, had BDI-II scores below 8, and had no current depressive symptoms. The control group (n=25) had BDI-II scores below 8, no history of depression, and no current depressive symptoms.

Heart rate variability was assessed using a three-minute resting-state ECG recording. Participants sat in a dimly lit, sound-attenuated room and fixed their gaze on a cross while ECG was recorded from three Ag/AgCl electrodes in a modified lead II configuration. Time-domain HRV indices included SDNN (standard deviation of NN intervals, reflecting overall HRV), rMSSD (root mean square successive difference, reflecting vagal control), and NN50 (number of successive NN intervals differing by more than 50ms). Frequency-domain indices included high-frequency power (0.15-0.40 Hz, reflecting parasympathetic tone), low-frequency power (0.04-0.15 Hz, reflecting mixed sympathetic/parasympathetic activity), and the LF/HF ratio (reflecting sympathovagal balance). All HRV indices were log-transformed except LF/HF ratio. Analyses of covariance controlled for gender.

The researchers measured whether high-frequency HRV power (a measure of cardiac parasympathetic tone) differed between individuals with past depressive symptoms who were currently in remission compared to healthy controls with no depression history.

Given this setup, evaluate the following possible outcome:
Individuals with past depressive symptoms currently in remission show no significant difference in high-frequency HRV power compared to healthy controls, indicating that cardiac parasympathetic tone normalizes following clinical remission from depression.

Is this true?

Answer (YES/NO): NO